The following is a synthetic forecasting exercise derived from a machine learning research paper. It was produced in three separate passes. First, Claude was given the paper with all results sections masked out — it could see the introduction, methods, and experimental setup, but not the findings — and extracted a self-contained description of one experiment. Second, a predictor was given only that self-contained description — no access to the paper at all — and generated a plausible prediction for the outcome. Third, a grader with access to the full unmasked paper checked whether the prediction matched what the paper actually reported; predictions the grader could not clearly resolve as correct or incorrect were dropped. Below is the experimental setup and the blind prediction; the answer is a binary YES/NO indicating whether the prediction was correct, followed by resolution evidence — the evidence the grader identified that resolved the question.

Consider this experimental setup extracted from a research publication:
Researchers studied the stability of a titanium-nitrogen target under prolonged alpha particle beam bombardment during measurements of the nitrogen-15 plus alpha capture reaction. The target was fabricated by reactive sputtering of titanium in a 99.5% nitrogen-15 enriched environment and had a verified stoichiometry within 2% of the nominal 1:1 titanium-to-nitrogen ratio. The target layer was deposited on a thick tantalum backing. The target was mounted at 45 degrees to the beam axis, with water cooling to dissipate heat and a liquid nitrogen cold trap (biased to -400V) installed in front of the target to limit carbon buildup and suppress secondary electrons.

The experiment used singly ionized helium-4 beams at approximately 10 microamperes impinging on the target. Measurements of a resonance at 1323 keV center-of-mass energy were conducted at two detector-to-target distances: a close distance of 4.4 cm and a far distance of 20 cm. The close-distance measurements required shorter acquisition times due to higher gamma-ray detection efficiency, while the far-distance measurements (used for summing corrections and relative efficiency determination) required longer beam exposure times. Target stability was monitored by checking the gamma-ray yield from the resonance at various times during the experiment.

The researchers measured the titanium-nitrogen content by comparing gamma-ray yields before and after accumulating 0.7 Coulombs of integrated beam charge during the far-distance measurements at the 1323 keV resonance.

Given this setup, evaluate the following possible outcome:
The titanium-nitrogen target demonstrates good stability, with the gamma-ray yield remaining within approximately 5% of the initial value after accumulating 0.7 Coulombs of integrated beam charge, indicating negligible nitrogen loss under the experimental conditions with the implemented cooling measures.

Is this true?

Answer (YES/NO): NO